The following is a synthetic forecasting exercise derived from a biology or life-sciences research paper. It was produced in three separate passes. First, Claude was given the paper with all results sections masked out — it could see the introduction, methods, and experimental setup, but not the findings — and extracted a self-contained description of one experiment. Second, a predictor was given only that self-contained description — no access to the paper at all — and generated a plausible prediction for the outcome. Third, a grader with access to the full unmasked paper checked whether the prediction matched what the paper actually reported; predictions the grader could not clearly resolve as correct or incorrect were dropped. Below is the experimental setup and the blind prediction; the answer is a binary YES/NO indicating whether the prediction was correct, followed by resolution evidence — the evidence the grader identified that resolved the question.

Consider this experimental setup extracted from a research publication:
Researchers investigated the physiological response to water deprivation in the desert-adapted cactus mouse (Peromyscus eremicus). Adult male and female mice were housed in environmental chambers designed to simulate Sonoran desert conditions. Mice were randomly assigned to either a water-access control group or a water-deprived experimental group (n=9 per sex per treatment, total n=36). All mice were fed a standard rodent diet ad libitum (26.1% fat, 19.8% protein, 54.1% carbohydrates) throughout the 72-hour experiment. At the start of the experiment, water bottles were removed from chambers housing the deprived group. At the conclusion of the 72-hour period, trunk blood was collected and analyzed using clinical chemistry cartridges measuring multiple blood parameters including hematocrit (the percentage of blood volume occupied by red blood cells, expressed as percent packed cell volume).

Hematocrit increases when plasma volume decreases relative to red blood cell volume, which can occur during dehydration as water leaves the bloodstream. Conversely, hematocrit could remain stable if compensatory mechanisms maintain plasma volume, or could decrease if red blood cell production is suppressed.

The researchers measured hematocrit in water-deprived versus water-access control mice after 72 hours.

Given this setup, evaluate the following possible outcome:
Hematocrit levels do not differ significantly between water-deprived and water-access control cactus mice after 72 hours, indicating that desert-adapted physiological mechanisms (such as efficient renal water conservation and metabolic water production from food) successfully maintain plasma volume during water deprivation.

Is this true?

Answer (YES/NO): NO